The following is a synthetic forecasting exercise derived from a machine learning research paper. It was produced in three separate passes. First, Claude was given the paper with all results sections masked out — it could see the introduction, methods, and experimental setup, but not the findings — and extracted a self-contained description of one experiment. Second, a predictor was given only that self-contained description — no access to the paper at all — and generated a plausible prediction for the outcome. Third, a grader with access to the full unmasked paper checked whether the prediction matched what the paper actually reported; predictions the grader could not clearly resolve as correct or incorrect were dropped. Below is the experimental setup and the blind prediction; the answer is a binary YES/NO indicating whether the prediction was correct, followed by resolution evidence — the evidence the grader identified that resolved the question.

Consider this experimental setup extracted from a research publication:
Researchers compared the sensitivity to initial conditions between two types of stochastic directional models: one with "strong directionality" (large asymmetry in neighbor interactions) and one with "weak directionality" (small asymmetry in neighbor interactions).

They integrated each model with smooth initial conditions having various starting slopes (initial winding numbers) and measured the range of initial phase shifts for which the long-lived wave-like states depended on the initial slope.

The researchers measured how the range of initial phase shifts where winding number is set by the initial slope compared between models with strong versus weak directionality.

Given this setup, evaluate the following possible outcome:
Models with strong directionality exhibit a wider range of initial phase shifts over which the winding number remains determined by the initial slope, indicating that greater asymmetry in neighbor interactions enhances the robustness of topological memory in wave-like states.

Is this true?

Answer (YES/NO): NO